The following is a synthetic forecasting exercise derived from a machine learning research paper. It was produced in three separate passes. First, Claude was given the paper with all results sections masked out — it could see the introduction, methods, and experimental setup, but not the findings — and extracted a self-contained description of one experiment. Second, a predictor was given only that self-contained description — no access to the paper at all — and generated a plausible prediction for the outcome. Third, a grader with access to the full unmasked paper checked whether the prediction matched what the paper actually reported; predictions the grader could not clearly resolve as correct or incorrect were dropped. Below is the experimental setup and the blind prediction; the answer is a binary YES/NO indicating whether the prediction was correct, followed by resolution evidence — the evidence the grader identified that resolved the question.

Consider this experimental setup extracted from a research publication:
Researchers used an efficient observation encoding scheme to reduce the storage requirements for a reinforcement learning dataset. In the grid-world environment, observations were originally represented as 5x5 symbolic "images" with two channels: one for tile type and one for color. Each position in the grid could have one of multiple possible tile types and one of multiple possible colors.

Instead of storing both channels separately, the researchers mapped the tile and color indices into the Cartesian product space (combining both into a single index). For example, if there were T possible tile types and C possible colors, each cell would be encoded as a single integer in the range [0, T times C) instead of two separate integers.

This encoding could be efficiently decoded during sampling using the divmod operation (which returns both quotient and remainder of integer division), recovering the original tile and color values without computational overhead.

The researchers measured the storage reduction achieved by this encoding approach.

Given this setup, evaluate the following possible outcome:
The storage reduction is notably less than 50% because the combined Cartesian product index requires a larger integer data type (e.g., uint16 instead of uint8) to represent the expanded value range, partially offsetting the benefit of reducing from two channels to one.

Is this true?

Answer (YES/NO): NO